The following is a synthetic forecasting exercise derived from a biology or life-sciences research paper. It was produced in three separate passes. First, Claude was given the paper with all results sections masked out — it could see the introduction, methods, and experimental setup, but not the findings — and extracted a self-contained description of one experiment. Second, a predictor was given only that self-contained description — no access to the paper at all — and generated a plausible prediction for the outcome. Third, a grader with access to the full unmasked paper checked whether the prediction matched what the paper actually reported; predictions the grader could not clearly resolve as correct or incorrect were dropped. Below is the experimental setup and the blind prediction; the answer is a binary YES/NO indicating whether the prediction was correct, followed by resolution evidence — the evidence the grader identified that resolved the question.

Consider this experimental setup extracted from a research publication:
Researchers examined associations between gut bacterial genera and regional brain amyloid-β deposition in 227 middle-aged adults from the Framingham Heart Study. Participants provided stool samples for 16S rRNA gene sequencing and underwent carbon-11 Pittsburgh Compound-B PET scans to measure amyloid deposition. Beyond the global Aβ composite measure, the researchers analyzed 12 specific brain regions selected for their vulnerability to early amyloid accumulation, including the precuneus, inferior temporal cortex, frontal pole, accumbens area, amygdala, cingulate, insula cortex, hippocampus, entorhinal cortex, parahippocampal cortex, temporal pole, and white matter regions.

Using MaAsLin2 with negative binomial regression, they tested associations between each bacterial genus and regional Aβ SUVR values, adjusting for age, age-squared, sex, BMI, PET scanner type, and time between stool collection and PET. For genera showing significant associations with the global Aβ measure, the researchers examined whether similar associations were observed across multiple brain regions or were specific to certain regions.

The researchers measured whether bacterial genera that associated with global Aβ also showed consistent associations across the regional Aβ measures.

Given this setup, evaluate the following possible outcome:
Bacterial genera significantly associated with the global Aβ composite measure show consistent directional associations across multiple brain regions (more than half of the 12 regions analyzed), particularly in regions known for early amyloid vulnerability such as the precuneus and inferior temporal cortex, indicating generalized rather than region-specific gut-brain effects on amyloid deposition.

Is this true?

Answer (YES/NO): NO